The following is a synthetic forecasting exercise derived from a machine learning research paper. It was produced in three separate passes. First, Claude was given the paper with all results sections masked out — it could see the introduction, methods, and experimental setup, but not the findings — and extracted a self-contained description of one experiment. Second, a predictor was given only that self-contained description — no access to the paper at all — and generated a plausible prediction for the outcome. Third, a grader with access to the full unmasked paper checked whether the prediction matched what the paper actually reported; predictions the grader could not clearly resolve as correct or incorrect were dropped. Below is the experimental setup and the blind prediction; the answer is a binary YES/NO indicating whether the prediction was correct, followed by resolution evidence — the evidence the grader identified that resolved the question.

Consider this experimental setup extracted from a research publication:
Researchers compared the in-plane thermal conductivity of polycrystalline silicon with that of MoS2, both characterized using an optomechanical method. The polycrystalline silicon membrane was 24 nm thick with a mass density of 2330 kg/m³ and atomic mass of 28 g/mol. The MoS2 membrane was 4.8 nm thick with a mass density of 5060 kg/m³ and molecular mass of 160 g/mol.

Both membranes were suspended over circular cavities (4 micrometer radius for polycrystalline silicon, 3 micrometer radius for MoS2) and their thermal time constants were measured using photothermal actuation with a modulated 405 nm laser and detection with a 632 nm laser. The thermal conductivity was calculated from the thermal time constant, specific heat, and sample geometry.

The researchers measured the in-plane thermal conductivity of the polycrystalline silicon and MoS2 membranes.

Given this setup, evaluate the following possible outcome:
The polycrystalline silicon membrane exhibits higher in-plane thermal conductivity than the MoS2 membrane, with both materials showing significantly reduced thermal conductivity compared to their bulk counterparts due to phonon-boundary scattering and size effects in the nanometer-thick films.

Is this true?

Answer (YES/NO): NO